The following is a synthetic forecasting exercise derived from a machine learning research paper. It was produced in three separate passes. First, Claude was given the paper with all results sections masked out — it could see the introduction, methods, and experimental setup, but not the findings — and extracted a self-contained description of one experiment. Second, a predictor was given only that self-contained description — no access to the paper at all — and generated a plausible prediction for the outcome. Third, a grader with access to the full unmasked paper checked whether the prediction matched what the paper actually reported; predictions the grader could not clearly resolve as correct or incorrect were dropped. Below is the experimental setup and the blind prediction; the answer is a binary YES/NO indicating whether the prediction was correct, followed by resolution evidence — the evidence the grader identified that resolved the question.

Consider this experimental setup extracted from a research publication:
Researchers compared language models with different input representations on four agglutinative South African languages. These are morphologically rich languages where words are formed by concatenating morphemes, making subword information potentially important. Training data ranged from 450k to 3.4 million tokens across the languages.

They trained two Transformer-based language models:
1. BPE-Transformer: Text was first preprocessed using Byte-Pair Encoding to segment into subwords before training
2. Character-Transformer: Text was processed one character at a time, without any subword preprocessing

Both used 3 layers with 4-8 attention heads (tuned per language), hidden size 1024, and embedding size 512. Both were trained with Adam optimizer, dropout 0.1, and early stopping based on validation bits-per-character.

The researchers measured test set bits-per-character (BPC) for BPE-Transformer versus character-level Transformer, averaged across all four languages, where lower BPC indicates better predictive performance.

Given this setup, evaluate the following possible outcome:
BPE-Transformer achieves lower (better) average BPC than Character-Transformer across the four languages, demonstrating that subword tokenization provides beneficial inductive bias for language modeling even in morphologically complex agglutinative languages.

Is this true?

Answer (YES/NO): YES